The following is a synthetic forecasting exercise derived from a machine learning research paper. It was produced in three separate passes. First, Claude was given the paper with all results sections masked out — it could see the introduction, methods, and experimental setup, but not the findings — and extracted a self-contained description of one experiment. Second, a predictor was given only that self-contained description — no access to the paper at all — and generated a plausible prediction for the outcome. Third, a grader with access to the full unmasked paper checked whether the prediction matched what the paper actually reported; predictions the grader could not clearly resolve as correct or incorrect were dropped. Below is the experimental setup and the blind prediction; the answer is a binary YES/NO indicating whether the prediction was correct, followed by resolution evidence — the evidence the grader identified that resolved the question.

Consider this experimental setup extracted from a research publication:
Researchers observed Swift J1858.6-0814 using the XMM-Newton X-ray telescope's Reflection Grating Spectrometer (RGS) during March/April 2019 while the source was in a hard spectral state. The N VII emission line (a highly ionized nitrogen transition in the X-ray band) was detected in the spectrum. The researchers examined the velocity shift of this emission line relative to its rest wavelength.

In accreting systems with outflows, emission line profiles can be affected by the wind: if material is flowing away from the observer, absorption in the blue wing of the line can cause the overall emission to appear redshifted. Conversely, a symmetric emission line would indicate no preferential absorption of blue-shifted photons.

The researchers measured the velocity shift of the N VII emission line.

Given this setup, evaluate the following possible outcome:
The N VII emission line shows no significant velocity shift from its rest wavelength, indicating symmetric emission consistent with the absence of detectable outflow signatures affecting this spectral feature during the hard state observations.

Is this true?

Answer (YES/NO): NO